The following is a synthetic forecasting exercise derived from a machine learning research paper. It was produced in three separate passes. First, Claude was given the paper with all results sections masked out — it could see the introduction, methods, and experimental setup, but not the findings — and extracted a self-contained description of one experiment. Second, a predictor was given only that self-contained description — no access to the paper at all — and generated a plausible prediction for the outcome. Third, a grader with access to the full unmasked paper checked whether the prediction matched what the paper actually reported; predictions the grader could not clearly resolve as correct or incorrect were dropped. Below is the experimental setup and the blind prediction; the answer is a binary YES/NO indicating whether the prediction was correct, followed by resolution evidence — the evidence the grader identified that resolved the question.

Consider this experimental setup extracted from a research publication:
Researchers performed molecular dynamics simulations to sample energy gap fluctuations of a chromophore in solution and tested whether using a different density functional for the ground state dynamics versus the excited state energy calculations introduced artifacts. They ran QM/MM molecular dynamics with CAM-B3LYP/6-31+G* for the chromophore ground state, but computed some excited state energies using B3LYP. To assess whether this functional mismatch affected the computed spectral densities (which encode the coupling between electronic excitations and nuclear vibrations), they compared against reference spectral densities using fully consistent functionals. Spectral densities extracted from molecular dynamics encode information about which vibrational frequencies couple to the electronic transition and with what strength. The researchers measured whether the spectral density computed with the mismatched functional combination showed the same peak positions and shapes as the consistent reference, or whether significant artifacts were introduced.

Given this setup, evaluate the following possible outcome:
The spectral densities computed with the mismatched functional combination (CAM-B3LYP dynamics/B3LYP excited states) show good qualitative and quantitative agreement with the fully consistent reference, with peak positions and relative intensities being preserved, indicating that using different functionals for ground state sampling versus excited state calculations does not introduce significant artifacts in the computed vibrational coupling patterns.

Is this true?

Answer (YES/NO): YES